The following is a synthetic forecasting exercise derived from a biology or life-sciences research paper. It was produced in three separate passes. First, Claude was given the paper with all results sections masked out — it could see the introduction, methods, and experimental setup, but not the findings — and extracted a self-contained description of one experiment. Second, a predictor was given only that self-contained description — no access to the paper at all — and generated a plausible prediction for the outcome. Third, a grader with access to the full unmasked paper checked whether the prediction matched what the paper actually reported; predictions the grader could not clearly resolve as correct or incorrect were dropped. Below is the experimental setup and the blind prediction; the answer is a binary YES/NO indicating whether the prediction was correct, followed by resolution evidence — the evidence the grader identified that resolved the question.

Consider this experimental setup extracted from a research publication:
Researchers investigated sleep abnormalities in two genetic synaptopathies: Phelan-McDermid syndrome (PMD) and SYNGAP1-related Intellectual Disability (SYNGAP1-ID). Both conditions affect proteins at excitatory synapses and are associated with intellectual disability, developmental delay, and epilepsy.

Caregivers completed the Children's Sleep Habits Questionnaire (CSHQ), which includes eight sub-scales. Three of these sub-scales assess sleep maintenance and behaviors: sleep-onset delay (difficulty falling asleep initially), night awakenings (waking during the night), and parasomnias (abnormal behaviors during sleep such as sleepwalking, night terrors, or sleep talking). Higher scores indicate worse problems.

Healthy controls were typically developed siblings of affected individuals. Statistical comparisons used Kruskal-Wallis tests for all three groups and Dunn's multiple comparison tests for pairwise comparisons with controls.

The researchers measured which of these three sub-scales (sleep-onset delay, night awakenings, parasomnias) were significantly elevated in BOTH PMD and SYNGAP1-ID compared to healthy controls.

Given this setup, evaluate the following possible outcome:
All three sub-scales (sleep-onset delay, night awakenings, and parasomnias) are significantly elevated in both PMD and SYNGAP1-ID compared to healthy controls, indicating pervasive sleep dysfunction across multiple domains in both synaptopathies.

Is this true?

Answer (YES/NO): YES